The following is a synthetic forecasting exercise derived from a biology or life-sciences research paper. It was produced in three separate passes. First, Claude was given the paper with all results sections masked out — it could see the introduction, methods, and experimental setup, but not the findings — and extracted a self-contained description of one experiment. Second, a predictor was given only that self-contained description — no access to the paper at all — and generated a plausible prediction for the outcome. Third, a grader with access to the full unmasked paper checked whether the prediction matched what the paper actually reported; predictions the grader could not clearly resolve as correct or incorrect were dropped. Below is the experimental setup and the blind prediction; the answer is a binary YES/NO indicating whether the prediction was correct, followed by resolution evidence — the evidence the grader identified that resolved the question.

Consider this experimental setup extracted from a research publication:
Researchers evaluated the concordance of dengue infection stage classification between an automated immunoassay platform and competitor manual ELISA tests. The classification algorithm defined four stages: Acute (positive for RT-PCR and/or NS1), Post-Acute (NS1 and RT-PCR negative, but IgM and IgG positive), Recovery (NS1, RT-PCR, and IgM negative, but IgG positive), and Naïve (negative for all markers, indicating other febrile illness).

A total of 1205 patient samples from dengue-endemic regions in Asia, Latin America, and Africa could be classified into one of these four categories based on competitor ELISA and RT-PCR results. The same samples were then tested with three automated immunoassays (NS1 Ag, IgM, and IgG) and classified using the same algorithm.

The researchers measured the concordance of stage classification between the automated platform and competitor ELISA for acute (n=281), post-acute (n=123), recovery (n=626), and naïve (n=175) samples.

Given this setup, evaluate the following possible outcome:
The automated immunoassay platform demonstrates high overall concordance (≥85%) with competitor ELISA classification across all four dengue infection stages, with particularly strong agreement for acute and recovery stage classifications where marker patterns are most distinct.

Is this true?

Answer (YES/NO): NO